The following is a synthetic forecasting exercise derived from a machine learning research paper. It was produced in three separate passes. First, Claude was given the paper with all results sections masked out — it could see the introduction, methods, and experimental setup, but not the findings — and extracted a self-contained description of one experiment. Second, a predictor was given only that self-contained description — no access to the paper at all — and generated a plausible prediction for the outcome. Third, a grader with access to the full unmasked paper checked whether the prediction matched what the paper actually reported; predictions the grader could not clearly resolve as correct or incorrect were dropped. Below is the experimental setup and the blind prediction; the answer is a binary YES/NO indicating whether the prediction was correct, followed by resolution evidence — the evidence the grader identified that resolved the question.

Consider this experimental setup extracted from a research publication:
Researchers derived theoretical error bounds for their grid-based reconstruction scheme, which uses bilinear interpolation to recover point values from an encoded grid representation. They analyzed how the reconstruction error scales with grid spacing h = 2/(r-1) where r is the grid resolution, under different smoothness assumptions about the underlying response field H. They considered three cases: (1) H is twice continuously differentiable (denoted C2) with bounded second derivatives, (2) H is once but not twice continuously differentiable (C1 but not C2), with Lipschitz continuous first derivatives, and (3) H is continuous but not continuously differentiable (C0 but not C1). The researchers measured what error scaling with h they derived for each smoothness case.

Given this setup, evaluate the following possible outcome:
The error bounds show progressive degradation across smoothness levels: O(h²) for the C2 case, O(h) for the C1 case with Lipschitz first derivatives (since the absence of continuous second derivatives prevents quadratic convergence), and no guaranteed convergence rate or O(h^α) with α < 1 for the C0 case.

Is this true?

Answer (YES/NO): NO